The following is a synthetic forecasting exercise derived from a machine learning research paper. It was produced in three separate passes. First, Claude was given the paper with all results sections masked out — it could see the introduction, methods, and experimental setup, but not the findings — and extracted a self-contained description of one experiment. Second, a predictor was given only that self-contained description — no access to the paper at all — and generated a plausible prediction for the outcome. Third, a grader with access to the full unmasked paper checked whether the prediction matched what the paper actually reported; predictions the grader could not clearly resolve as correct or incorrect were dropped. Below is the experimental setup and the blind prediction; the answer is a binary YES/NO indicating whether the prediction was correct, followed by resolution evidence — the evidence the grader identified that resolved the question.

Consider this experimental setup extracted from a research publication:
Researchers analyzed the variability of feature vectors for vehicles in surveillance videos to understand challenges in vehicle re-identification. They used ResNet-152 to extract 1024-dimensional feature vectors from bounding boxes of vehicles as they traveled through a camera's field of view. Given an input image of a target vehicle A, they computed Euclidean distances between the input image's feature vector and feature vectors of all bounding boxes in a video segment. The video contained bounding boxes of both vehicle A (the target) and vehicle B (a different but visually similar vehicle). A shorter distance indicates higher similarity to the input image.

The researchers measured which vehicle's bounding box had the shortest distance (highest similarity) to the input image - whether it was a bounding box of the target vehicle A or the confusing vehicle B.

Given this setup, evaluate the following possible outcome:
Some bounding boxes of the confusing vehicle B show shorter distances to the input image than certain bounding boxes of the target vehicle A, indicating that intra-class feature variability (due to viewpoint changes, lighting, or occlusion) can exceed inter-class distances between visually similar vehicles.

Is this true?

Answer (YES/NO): YES